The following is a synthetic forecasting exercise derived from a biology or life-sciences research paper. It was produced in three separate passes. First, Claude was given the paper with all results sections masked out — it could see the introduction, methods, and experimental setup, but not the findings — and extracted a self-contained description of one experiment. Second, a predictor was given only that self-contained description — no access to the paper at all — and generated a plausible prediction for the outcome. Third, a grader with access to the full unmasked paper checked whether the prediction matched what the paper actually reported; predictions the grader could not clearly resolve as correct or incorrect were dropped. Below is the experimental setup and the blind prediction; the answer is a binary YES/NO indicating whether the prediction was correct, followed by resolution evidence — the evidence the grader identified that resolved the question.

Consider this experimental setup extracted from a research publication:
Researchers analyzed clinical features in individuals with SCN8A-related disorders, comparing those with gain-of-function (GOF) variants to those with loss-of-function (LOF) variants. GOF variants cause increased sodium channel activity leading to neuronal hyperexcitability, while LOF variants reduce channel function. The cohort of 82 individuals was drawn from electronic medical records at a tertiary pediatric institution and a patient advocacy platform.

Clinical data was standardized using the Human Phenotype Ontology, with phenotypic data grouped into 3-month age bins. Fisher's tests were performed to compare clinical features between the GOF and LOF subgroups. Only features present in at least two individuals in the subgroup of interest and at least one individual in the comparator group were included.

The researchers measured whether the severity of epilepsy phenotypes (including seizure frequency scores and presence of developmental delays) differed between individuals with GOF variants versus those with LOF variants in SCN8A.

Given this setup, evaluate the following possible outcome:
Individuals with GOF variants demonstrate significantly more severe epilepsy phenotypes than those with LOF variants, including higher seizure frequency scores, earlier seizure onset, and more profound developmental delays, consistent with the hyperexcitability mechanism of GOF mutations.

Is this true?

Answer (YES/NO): NO